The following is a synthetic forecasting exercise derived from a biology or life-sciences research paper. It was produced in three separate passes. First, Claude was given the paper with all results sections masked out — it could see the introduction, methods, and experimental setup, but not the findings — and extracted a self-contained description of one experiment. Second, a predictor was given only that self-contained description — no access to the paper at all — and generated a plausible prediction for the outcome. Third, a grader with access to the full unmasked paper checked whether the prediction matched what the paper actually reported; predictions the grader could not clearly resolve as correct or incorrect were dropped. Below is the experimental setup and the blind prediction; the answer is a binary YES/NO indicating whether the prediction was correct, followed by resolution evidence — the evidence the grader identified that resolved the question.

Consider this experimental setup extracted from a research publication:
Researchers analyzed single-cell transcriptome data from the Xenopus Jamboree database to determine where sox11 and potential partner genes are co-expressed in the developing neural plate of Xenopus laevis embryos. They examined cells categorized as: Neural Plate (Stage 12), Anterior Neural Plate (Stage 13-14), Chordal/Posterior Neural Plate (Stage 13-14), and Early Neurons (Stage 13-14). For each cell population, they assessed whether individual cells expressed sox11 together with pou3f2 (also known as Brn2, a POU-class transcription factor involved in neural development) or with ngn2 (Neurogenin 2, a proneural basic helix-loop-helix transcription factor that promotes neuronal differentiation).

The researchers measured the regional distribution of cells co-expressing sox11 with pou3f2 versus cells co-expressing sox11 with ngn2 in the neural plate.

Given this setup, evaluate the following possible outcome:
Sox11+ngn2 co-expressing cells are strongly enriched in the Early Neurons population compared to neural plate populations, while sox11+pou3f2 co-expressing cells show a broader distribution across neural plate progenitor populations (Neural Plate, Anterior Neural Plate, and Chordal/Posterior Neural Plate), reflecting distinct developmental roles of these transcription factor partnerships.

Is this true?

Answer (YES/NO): NO